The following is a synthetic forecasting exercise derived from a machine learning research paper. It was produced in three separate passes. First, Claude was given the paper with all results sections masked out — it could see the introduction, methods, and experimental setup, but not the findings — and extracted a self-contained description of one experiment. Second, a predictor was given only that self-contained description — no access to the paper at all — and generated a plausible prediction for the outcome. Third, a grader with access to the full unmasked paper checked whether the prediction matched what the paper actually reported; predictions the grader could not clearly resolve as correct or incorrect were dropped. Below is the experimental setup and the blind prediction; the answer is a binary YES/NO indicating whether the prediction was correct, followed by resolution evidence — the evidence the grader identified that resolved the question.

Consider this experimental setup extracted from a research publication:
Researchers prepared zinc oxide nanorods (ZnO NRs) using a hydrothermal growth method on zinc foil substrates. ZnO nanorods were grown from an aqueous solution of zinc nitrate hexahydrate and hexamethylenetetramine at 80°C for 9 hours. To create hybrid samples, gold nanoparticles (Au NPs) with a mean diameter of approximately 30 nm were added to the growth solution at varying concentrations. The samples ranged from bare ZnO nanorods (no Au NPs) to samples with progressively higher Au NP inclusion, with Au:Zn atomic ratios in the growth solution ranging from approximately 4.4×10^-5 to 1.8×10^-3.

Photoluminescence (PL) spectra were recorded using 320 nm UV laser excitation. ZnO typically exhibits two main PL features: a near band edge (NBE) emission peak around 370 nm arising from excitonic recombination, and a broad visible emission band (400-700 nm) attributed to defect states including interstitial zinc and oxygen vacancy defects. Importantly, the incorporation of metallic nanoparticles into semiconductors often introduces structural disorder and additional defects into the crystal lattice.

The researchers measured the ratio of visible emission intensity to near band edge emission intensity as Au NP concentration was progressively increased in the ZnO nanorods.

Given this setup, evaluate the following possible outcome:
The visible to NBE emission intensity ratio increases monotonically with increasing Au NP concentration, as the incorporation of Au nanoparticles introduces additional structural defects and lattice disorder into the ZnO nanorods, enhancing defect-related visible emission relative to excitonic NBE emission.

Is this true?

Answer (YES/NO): NO